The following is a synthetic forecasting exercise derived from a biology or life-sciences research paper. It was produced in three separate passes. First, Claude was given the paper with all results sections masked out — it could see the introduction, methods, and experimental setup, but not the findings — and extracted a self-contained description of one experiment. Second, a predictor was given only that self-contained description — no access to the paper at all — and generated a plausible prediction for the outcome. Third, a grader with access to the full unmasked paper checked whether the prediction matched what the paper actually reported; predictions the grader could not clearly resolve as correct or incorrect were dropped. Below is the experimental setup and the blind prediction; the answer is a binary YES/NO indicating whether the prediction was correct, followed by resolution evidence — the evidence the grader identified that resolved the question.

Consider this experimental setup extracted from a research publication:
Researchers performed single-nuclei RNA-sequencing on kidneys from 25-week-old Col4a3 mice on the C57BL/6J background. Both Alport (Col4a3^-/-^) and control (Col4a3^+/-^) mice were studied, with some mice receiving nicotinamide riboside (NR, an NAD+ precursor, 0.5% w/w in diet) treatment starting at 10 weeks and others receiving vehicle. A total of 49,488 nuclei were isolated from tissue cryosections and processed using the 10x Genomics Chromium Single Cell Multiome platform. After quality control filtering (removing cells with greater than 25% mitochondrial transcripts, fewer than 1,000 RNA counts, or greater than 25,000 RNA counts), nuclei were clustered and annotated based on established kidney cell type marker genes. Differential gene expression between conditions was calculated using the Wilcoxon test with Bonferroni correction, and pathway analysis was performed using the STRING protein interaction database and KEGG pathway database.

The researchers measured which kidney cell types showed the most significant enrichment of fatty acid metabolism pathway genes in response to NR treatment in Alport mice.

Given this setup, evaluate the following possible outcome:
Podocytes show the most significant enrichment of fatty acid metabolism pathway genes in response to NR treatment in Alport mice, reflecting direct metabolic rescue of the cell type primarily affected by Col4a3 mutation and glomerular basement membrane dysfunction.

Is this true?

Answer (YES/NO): NO